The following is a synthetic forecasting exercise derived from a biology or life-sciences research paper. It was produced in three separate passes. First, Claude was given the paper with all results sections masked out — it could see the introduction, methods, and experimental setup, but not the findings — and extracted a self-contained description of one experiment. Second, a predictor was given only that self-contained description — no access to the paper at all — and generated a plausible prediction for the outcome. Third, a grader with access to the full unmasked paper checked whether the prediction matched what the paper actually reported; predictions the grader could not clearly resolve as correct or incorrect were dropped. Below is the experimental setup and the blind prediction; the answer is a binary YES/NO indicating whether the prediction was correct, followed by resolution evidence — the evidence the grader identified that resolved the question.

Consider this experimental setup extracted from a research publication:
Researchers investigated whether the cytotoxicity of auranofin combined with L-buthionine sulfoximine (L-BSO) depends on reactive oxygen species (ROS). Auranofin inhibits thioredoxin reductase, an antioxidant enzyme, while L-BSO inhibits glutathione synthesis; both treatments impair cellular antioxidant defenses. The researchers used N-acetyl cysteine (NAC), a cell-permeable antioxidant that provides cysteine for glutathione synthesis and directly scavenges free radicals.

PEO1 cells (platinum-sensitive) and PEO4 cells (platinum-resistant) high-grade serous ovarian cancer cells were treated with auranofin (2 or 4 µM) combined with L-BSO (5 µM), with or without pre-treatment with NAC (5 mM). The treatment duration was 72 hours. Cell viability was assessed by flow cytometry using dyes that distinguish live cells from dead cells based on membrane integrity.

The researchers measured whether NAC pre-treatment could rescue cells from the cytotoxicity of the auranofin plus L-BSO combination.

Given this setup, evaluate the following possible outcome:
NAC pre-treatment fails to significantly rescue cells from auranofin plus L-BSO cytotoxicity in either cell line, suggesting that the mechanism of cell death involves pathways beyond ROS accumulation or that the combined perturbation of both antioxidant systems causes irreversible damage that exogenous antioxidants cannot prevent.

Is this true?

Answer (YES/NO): NO